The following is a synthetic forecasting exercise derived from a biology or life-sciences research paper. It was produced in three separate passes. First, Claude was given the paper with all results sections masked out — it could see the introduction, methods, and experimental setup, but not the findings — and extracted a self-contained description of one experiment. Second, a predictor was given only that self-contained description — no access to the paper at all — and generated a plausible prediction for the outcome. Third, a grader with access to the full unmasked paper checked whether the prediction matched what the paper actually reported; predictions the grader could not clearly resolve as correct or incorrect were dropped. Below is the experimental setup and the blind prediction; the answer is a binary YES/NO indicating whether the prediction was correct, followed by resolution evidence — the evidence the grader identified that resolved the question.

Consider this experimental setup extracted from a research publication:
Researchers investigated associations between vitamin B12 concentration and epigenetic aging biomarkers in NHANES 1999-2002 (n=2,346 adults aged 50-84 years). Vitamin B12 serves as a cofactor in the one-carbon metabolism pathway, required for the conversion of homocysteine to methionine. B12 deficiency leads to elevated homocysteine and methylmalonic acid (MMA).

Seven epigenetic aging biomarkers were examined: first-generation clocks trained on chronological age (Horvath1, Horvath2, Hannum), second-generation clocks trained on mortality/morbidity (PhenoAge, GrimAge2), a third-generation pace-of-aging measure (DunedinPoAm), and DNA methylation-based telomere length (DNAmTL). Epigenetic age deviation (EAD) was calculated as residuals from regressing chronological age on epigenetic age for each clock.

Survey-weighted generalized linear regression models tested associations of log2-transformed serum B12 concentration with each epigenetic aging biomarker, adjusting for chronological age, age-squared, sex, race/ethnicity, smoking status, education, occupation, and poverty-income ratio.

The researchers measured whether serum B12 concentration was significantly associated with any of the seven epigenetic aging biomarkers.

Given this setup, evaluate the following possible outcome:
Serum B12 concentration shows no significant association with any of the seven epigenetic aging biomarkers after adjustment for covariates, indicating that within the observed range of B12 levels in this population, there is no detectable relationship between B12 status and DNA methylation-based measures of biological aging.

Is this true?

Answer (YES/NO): YES